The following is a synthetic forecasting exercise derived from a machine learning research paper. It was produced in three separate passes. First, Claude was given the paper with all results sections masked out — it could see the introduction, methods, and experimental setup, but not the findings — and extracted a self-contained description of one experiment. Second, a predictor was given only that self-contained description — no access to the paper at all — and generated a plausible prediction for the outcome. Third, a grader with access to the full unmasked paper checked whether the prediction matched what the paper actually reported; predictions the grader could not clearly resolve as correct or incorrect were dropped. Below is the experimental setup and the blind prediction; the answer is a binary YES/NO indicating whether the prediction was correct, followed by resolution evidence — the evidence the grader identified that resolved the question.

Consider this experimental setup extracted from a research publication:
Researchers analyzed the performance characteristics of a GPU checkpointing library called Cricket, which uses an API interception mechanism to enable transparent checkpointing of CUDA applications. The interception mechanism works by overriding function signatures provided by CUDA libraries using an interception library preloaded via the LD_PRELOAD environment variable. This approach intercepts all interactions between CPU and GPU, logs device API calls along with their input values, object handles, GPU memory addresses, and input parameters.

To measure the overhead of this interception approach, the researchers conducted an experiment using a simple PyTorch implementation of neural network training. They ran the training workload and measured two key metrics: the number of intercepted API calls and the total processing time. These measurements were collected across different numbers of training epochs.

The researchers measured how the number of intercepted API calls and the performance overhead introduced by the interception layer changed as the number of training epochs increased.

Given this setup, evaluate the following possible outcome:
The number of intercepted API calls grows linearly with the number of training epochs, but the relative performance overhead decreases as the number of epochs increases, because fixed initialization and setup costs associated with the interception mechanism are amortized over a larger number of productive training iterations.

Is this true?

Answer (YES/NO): NO